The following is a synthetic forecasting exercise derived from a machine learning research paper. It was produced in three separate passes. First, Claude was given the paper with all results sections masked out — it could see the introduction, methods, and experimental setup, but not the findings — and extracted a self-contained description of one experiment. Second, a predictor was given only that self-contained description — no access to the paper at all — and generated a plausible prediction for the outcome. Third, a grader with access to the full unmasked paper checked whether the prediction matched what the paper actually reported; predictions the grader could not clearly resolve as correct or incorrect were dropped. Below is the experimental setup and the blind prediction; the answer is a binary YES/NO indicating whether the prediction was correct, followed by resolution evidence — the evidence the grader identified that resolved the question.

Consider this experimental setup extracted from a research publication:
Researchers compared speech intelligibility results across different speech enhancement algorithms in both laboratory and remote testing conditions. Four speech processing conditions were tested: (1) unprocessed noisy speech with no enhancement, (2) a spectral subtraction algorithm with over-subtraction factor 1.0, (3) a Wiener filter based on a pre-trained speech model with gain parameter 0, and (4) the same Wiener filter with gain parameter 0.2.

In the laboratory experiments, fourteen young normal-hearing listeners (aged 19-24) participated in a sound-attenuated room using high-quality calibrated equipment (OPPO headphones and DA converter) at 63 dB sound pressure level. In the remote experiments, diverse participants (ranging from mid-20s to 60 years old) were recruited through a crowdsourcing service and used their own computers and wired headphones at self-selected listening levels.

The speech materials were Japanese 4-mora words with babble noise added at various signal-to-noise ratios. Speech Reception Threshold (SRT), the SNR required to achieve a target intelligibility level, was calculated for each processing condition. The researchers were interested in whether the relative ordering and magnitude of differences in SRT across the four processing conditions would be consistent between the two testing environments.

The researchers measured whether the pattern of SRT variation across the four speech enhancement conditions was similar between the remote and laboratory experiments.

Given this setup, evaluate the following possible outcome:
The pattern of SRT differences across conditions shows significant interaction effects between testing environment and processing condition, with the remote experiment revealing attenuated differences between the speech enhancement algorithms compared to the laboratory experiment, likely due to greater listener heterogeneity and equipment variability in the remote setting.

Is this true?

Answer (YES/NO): NO